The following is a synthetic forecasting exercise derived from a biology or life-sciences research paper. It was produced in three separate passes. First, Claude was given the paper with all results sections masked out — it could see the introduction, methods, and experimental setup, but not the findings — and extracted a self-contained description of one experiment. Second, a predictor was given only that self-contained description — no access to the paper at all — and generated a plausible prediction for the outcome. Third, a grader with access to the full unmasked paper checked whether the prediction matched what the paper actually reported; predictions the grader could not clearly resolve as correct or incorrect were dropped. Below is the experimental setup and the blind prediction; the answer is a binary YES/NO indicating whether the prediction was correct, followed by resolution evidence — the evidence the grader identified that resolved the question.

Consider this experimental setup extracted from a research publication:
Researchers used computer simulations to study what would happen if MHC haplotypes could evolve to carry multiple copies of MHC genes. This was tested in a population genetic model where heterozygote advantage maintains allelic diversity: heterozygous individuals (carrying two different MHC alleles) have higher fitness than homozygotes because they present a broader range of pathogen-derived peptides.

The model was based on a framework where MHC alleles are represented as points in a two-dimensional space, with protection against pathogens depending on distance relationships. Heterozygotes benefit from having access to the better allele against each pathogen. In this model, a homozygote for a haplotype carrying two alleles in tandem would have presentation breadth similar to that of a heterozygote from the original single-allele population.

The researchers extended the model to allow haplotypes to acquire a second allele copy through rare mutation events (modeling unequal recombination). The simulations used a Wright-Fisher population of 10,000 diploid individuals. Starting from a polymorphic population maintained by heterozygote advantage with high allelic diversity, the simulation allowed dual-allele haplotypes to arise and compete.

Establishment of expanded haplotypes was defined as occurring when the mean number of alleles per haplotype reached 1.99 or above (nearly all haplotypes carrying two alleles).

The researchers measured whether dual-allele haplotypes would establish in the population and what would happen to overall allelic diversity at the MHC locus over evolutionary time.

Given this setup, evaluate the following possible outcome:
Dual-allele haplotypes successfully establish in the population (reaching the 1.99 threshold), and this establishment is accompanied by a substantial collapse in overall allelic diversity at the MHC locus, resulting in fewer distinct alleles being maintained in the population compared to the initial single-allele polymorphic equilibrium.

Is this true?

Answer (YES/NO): YES